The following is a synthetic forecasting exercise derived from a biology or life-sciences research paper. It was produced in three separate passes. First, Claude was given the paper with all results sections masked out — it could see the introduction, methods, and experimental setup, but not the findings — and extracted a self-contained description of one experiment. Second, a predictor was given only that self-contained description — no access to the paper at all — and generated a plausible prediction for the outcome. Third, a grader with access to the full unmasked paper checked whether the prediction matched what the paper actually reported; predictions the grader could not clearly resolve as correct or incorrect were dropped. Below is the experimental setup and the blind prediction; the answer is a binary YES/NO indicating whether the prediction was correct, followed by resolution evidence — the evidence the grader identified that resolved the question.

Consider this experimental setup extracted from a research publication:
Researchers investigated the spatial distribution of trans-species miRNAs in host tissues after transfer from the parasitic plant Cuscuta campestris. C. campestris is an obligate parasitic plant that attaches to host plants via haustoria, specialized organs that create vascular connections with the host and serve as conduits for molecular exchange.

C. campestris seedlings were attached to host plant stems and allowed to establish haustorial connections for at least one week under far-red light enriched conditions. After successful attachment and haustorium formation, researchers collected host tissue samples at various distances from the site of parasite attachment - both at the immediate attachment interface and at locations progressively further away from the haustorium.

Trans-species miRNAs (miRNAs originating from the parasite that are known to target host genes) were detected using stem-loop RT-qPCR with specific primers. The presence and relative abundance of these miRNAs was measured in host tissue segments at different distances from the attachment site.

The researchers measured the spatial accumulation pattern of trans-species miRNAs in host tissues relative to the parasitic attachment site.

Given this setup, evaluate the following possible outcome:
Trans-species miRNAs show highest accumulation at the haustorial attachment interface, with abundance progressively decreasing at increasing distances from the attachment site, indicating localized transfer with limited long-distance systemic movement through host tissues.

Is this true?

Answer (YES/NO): YES